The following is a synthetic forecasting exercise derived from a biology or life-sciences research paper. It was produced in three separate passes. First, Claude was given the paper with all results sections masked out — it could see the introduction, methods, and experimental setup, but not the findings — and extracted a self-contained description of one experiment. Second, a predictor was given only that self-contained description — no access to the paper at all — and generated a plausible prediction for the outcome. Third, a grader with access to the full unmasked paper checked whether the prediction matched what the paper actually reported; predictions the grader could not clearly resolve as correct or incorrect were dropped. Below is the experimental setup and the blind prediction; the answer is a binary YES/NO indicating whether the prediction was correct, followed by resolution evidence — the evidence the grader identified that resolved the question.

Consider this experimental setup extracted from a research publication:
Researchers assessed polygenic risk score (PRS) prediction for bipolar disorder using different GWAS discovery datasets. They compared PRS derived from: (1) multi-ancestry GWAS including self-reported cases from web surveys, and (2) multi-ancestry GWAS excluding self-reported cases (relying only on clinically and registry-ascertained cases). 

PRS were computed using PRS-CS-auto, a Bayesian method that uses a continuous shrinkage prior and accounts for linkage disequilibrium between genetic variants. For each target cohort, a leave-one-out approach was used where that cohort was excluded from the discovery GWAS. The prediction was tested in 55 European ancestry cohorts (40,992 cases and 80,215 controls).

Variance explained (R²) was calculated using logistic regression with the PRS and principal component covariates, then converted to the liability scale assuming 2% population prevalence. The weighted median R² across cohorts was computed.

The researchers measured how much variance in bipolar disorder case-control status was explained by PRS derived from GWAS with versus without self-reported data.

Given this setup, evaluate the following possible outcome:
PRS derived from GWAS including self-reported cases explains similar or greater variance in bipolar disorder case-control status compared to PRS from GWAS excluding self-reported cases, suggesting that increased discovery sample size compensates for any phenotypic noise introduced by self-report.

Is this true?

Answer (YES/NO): NO